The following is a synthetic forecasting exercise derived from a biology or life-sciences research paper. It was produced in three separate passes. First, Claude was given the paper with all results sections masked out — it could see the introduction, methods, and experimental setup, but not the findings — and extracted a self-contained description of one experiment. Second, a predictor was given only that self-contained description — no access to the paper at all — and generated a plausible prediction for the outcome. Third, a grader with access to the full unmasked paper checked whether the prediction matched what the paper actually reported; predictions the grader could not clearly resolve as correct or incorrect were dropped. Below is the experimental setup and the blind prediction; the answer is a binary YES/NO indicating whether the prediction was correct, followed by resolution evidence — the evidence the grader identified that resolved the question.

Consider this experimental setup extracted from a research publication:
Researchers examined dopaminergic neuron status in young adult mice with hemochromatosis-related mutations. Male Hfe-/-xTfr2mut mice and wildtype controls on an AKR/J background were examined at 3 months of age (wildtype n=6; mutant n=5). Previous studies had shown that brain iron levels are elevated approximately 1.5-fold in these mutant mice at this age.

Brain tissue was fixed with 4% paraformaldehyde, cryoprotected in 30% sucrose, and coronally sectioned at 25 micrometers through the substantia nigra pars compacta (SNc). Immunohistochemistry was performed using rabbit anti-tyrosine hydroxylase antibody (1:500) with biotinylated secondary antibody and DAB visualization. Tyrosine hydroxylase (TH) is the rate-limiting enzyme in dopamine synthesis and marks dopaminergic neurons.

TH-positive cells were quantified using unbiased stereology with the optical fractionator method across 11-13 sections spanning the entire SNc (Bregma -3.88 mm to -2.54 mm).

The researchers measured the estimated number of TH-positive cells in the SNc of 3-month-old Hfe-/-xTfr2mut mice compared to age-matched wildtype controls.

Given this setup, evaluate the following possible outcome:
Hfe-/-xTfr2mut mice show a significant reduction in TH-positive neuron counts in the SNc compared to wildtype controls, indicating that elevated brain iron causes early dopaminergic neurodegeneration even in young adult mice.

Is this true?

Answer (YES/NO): NO